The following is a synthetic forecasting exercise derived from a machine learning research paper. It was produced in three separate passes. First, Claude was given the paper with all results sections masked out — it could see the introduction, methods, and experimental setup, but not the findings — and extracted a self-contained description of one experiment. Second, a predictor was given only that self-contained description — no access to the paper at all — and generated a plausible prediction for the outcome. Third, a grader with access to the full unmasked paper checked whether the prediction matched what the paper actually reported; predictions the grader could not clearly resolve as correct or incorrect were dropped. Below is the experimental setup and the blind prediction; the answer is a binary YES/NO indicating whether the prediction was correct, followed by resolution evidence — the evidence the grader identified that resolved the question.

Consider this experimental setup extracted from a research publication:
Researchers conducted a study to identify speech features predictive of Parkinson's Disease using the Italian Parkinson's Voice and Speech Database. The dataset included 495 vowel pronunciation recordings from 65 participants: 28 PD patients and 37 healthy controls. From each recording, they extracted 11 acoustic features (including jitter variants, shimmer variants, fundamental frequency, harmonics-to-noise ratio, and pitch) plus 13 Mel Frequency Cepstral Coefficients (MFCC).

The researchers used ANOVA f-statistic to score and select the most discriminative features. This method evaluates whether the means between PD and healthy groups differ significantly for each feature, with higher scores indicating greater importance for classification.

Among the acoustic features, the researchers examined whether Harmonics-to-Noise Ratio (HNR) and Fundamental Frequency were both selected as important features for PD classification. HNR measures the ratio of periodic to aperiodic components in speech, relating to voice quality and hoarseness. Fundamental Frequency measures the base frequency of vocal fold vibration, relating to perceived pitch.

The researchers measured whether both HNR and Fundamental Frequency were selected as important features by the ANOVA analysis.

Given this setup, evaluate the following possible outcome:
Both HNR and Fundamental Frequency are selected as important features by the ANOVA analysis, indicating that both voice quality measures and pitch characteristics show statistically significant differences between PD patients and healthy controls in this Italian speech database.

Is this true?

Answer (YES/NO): NO